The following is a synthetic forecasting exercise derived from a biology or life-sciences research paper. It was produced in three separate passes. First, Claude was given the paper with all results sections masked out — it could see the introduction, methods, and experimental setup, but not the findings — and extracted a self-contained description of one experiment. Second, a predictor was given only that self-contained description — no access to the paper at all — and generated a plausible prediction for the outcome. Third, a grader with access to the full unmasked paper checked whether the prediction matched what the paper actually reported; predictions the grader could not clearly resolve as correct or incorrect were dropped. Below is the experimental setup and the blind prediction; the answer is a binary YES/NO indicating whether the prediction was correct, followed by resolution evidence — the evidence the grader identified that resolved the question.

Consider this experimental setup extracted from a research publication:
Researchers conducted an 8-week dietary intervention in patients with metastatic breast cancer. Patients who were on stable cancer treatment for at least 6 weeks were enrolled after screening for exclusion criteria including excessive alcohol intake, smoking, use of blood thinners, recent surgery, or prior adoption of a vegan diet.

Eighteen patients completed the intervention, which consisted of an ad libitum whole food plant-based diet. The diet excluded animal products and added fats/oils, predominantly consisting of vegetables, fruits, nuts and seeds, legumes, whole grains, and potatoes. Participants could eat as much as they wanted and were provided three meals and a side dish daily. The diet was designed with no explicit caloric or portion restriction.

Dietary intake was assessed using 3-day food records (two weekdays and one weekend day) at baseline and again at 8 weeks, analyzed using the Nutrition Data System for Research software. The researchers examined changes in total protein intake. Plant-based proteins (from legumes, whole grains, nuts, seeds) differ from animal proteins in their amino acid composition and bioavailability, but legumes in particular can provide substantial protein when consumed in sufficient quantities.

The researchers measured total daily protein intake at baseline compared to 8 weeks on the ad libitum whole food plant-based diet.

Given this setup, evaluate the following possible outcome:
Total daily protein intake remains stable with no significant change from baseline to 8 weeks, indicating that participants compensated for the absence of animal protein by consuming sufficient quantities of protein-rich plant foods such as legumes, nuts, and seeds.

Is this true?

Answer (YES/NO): NO